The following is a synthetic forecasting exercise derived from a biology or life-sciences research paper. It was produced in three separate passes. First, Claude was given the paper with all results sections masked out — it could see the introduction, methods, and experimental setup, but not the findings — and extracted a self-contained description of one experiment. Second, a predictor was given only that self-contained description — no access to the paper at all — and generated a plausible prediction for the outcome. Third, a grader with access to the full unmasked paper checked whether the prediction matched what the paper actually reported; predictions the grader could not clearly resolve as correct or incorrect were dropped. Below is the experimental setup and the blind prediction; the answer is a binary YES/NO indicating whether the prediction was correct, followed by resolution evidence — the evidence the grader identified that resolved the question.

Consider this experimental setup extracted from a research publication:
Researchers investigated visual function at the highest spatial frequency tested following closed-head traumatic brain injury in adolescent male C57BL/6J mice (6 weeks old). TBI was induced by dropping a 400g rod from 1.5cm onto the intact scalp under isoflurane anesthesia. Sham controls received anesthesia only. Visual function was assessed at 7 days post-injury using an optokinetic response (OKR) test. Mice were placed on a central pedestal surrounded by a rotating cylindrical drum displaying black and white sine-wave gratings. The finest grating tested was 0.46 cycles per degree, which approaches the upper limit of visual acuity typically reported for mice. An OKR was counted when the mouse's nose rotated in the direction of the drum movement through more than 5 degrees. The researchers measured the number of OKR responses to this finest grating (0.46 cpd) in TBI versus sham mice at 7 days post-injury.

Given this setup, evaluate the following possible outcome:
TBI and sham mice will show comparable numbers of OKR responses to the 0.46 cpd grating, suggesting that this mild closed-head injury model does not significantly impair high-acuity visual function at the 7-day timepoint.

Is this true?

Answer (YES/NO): NO